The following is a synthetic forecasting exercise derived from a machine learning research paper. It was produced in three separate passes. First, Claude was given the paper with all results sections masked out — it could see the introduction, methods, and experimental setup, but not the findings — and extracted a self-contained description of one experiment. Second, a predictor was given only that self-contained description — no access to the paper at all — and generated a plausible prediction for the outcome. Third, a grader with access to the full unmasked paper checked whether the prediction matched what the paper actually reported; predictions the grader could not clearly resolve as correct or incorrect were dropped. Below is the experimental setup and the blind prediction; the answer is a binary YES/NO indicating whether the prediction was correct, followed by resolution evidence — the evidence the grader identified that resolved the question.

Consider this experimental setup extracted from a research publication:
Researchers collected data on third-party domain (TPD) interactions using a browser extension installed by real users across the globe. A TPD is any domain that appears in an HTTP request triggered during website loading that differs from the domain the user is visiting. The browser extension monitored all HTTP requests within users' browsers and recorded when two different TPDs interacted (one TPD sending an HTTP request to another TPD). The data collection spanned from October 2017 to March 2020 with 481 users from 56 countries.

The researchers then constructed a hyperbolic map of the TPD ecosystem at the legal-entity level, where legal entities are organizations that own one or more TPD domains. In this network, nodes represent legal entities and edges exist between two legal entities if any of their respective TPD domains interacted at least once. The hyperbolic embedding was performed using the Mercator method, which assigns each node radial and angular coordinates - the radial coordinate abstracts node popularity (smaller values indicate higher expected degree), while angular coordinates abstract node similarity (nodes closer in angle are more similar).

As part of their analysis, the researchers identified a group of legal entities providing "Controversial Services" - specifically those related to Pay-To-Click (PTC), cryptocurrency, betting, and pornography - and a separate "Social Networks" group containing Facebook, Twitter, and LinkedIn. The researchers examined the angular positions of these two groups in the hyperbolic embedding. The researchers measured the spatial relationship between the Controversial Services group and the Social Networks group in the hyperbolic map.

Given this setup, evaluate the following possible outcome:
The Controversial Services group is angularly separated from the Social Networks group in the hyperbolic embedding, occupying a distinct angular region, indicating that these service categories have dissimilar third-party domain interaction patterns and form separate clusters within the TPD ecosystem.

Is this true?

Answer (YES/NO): NO